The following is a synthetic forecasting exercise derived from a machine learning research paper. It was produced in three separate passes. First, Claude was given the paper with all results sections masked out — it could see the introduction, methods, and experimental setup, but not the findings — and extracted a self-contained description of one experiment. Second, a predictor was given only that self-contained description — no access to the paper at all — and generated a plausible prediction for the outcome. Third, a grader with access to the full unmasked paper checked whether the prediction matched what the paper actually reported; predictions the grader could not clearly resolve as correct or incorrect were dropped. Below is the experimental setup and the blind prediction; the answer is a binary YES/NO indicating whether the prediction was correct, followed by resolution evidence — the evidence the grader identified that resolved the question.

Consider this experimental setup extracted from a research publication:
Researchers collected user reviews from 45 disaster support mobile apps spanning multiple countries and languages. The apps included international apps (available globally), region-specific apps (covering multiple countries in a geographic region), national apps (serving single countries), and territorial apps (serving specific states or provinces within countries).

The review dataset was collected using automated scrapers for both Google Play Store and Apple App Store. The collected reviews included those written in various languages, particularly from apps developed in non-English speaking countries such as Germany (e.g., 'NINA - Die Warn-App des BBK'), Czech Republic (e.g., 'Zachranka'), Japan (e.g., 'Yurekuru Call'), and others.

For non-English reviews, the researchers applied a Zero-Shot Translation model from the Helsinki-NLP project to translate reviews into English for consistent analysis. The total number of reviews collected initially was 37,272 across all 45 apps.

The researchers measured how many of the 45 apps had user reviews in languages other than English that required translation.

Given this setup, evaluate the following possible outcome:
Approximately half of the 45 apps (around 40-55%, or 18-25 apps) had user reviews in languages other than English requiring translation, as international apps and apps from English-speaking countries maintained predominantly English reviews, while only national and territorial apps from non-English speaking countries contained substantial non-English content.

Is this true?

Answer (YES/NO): NO